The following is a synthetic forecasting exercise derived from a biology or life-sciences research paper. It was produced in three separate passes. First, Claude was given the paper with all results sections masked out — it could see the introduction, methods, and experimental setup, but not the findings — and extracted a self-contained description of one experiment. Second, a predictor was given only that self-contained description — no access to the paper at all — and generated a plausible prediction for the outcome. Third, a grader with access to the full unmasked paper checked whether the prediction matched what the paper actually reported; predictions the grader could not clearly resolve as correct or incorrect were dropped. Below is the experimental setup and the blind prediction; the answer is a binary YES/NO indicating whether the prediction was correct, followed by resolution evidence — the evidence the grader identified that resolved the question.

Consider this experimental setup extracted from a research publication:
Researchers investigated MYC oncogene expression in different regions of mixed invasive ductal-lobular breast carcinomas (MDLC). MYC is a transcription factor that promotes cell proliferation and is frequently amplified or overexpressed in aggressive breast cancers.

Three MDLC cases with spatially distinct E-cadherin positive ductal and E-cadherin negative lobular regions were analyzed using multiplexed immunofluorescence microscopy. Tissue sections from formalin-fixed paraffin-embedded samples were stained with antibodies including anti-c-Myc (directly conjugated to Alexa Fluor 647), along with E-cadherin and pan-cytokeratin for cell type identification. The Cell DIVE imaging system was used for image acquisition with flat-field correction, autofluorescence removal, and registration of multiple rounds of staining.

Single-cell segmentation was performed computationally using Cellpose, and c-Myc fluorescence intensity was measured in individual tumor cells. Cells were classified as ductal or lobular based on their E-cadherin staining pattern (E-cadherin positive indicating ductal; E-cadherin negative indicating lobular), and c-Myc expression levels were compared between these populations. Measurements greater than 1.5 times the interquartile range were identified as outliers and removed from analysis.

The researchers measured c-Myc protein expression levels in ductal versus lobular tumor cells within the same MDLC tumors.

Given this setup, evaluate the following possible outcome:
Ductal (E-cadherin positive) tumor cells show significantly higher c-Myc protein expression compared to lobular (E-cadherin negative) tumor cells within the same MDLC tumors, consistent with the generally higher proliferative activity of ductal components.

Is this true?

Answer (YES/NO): YES